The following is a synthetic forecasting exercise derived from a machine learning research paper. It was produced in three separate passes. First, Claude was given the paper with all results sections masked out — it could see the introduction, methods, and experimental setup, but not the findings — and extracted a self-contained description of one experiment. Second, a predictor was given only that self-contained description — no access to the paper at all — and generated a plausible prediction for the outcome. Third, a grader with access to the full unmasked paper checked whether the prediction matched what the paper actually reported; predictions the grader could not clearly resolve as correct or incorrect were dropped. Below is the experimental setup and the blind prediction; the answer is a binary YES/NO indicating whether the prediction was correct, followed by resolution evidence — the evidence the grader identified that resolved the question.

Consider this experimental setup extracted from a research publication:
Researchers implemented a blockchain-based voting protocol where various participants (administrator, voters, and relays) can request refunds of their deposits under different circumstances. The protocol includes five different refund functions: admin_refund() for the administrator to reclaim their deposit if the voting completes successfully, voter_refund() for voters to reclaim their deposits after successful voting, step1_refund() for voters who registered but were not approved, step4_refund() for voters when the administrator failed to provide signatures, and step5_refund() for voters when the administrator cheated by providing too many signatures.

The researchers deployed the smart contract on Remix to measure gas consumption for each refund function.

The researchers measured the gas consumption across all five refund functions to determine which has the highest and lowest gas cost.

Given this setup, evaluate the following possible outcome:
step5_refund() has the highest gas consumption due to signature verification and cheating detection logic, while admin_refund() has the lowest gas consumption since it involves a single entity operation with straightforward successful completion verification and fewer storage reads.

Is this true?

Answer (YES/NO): NO